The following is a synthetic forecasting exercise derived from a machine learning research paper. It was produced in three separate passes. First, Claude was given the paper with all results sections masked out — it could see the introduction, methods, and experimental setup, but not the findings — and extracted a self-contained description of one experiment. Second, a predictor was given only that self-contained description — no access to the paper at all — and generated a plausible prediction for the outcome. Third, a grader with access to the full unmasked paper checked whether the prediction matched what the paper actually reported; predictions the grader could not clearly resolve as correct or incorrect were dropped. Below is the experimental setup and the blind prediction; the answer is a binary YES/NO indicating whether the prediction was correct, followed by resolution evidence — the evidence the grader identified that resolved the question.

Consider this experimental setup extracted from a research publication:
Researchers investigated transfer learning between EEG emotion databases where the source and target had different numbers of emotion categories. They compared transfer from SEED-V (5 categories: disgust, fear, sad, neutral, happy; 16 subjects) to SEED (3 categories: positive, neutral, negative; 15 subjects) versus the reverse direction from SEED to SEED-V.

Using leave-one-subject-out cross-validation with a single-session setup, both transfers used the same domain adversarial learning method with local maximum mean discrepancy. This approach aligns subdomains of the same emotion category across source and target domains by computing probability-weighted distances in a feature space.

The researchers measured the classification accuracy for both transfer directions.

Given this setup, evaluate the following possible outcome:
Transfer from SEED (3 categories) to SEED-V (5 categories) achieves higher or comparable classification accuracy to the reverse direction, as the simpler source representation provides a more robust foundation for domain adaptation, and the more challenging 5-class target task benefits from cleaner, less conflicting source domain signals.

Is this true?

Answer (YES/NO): NO